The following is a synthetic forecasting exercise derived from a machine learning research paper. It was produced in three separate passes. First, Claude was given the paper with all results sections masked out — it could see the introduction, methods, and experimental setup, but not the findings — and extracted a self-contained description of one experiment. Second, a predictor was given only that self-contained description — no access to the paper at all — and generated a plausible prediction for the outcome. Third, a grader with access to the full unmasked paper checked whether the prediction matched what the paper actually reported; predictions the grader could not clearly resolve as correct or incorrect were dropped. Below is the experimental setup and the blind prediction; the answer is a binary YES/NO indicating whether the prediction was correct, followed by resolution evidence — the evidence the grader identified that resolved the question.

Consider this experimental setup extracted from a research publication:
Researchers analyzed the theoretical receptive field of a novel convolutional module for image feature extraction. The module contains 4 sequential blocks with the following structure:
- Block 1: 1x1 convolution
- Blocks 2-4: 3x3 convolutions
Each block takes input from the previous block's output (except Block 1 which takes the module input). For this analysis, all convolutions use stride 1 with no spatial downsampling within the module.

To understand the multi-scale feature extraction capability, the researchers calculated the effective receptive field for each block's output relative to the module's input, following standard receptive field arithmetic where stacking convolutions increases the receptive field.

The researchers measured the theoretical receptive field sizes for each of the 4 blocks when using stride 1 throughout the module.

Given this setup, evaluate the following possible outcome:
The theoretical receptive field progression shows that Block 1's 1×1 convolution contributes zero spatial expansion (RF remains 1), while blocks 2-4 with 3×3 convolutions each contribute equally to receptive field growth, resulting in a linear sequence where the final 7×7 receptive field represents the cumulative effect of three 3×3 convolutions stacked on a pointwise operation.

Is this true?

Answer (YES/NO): YES